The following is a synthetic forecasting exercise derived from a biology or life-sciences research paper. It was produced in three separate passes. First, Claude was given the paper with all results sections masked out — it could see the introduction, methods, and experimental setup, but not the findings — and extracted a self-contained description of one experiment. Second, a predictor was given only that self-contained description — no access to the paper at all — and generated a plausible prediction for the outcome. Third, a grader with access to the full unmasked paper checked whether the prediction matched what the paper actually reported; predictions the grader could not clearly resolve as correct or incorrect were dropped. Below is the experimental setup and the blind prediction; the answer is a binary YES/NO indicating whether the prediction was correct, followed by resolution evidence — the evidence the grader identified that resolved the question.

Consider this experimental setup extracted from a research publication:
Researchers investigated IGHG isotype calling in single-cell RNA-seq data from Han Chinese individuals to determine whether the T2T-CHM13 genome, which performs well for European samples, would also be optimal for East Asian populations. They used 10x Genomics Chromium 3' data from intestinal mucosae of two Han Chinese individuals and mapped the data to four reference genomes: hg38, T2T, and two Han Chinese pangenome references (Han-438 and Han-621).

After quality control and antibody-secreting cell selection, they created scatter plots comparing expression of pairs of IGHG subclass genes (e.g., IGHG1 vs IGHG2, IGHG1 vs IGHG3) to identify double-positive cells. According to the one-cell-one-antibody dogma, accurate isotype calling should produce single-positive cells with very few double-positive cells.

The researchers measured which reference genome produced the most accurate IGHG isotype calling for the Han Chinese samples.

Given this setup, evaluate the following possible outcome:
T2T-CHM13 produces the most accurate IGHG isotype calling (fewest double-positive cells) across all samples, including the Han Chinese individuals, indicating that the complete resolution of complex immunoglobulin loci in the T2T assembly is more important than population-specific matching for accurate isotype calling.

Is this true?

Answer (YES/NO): NO